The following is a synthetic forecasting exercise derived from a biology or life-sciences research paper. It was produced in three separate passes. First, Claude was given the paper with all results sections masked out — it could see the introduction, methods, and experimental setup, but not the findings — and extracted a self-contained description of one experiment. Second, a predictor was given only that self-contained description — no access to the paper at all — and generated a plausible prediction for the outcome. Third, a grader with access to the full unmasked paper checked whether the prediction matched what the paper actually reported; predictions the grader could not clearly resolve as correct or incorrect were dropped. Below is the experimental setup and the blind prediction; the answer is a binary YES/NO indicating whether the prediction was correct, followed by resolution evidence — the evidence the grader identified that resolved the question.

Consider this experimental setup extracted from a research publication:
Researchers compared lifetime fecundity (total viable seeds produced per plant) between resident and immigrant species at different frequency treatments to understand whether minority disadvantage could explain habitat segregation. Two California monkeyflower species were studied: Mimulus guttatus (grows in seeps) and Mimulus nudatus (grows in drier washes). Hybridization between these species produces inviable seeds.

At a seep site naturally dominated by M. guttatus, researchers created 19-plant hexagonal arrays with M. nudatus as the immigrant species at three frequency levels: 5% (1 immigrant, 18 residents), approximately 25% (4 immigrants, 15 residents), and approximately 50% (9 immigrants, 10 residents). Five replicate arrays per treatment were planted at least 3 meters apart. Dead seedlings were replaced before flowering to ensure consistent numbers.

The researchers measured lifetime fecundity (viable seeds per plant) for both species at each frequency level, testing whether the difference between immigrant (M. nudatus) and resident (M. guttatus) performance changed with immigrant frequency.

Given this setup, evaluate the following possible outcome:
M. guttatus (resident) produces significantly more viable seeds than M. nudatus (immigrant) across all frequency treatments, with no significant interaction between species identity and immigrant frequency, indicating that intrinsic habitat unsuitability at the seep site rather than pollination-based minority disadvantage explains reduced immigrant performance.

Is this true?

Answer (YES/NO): NO